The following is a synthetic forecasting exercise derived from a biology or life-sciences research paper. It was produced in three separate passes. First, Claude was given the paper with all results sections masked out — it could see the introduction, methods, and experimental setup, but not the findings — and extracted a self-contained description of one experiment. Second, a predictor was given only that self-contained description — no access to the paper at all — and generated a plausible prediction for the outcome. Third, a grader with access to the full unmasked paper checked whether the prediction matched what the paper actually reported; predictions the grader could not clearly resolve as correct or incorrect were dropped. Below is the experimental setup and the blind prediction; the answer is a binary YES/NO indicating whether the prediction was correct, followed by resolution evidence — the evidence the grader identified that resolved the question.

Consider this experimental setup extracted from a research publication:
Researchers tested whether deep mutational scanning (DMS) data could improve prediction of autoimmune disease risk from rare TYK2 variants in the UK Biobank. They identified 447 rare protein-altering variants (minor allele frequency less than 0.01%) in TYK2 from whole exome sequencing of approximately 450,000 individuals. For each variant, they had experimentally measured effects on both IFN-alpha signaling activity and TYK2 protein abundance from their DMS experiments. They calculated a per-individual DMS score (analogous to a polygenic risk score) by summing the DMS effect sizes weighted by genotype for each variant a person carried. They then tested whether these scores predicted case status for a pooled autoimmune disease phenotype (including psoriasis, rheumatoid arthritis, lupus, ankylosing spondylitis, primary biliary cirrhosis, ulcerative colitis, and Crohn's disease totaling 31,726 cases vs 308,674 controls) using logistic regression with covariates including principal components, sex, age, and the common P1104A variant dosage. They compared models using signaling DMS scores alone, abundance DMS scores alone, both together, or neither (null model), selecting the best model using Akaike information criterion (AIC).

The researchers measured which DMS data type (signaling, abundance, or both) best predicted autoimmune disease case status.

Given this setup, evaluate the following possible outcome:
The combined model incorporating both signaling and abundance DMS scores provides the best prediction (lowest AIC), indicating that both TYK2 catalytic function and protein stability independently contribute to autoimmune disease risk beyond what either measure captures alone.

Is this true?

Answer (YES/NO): NO